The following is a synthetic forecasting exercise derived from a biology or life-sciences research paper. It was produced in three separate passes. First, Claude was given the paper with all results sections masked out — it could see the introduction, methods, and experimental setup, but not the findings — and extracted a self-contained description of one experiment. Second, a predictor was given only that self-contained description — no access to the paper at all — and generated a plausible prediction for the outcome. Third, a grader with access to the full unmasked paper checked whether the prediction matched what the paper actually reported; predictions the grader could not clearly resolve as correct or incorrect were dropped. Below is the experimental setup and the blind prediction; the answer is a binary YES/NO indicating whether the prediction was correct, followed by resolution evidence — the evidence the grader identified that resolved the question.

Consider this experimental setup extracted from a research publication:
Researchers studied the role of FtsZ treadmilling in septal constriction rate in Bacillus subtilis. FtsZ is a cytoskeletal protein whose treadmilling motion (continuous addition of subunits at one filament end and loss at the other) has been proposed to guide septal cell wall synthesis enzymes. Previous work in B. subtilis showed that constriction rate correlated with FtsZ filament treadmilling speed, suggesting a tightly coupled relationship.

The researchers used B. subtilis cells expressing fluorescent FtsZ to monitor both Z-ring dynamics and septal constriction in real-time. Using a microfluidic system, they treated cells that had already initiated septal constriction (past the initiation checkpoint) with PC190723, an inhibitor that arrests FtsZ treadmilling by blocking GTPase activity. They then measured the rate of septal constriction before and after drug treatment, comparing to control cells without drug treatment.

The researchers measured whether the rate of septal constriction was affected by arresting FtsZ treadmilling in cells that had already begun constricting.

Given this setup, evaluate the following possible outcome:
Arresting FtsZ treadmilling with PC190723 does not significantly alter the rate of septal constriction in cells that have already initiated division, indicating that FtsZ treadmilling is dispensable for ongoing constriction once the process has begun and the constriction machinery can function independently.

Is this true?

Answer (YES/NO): NO